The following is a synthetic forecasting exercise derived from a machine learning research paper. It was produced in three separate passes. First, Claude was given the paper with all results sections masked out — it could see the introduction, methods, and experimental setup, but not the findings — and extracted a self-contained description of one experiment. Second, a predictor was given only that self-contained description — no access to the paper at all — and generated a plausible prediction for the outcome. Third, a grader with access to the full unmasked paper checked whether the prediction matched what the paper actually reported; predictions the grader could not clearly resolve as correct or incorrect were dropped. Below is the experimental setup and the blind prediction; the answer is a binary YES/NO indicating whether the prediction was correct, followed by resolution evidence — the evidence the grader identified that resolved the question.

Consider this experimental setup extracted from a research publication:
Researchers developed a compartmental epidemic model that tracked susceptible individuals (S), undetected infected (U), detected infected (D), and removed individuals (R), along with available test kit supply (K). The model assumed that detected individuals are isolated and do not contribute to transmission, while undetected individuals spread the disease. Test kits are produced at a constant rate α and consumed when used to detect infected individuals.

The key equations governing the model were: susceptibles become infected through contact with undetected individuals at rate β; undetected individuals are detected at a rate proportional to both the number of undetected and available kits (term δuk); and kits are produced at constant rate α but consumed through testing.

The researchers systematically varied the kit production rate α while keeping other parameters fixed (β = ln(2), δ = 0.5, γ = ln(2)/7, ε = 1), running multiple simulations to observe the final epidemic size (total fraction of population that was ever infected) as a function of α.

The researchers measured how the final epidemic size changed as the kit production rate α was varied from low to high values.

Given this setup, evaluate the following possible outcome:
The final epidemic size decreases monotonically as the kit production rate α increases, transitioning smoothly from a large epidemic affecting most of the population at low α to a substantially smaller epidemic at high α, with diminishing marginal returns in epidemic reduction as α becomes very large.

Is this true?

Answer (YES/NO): NO